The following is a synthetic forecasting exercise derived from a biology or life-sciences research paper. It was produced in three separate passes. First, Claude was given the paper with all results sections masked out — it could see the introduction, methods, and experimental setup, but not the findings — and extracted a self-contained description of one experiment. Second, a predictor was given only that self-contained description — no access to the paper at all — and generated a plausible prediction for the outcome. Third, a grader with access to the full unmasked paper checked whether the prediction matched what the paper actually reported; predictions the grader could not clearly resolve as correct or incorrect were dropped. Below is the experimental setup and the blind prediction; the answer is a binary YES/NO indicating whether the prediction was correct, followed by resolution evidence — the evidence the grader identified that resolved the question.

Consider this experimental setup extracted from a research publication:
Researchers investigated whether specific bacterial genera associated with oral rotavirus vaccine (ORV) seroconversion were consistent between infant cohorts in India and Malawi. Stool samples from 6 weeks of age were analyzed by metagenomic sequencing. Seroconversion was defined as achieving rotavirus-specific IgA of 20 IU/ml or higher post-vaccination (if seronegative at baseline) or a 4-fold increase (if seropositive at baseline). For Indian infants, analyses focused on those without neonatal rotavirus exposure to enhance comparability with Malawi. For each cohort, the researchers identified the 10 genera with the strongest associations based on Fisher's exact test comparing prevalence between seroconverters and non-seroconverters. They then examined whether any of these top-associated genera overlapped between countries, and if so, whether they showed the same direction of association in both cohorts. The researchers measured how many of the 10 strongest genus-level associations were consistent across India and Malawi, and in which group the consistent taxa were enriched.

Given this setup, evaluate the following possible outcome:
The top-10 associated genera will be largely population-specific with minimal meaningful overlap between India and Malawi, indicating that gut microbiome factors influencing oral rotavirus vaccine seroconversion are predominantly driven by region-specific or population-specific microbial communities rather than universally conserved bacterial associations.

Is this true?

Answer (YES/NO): NO